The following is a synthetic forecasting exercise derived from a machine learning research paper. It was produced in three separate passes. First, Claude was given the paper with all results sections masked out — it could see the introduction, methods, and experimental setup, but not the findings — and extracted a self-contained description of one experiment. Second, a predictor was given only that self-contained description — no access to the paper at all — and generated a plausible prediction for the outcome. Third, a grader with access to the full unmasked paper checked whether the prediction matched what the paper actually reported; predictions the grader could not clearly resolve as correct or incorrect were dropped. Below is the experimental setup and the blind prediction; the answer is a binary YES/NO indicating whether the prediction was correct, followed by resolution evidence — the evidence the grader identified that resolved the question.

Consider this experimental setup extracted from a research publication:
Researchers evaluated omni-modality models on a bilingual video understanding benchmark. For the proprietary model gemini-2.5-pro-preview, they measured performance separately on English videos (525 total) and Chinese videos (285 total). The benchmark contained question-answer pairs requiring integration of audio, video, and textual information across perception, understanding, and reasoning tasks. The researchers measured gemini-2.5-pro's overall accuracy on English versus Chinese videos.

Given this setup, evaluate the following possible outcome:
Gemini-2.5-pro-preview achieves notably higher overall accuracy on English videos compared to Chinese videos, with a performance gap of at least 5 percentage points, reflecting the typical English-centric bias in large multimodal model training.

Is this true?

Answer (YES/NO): NO